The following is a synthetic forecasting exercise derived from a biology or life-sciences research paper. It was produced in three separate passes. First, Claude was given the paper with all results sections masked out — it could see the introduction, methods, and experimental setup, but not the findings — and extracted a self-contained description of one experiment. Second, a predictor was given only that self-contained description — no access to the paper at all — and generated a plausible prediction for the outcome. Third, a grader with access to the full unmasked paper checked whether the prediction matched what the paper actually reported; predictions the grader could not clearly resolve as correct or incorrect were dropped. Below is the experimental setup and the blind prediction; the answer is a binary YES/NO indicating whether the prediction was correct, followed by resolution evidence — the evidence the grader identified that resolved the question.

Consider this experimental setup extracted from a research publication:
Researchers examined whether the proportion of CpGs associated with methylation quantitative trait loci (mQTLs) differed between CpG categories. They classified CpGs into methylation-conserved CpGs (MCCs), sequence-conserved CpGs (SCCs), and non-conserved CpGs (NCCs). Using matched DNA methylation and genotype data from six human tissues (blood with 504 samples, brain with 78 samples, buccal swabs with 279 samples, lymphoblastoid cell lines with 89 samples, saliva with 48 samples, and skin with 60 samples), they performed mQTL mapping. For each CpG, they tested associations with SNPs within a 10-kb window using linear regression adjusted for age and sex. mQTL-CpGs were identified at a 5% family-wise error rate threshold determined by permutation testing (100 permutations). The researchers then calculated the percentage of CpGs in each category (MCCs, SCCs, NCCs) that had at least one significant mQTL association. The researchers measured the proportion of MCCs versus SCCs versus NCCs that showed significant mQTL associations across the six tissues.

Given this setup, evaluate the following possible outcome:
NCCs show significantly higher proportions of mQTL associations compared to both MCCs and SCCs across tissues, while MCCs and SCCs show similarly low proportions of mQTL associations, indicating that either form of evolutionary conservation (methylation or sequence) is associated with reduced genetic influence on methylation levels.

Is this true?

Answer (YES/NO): NO